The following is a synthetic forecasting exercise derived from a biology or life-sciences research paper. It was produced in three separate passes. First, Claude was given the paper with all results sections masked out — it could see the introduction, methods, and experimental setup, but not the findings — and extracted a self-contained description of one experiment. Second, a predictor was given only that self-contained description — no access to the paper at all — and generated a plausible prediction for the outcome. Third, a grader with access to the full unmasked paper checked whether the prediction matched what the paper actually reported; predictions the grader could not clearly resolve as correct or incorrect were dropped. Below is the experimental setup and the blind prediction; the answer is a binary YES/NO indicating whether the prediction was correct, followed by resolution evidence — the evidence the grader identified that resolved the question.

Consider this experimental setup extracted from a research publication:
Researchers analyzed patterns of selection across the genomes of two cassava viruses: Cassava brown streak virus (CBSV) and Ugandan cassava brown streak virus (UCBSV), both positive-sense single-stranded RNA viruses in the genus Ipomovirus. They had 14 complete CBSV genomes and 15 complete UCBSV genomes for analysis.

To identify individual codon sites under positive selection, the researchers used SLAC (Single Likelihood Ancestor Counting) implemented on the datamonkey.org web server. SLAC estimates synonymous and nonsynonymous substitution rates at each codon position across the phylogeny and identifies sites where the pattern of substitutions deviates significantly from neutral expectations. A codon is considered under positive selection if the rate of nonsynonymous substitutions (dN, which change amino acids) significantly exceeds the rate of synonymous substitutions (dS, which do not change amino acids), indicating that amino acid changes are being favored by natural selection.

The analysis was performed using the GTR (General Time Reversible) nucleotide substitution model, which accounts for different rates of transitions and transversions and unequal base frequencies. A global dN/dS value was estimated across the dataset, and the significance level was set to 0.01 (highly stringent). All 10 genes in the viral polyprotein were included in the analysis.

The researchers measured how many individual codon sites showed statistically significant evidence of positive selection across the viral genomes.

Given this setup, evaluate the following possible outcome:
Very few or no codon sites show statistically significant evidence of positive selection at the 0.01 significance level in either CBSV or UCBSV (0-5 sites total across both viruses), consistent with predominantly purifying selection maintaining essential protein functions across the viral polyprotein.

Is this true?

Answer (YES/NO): NO